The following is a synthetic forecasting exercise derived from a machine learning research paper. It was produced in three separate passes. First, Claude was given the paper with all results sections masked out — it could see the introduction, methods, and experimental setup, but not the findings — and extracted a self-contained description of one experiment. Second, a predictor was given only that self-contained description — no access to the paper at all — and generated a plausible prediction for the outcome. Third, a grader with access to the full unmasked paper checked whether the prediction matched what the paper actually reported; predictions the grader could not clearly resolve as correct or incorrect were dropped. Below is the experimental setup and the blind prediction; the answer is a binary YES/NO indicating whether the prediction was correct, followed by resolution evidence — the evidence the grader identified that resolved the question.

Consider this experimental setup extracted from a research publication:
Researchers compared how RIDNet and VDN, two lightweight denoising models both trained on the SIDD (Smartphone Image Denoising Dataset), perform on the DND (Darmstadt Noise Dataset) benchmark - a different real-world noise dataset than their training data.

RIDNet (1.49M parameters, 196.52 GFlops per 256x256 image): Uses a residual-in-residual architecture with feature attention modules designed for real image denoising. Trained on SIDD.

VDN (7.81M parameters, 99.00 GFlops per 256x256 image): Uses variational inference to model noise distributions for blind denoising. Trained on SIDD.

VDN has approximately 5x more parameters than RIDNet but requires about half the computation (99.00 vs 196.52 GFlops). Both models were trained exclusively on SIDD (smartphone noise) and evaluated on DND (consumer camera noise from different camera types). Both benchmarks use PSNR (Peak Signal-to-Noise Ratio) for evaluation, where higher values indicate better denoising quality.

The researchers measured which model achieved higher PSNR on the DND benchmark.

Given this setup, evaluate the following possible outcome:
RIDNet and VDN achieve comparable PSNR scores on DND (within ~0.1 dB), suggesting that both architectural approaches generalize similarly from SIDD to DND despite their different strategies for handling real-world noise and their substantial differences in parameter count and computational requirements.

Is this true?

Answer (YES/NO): NO